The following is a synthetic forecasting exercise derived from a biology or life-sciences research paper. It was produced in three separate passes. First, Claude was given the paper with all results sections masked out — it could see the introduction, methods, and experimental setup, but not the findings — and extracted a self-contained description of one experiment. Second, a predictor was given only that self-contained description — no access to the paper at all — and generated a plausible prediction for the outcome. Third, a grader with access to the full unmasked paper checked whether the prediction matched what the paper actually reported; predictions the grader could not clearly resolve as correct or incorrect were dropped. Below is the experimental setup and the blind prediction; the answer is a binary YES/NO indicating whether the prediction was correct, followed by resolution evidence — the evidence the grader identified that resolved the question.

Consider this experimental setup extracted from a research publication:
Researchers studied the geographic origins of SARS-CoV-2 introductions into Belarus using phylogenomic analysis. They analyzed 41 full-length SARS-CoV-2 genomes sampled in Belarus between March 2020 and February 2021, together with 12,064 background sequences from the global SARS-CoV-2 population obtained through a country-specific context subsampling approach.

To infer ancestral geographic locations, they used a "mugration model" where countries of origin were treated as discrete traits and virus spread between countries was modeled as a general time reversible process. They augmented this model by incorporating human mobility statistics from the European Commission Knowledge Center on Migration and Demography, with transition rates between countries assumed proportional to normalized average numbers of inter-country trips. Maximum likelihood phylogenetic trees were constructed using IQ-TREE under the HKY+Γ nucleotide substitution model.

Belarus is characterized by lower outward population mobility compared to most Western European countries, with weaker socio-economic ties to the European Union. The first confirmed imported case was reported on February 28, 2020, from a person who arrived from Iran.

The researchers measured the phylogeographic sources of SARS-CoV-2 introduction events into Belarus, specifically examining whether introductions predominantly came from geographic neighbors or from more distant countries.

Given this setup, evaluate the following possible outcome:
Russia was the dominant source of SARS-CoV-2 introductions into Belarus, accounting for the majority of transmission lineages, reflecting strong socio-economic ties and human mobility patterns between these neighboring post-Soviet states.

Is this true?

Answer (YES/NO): NO